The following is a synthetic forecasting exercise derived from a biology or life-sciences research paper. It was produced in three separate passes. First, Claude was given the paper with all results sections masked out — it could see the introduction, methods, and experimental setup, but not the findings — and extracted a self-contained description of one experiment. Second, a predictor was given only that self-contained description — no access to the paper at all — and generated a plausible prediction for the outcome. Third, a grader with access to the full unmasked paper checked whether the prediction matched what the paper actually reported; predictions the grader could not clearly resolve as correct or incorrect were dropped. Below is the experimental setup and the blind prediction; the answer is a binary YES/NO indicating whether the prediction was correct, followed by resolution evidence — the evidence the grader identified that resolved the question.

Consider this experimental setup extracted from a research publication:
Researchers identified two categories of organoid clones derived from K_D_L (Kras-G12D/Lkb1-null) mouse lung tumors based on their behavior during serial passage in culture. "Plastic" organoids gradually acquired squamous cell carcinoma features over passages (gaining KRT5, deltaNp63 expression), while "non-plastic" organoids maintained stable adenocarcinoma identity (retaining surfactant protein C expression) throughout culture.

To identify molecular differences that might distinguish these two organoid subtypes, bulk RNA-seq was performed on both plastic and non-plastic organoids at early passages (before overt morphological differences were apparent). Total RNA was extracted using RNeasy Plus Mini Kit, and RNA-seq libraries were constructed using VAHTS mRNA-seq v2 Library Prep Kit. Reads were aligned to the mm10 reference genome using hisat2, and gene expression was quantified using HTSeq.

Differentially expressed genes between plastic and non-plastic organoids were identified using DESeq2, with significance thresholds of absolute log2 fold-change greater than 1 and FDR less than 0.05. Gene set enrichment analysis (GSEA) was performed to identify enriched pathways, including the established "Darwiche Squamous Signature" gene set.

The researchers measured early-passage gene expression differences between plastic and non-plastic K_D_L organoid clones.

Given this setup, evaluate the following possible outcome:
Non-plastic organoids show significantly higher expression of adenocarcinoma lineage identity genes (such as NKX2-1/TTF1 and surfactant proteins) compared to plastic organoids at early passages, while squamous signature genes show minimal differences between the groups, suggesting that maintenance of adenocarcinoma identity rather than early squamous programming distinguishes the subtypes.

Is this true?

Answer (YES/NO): NO